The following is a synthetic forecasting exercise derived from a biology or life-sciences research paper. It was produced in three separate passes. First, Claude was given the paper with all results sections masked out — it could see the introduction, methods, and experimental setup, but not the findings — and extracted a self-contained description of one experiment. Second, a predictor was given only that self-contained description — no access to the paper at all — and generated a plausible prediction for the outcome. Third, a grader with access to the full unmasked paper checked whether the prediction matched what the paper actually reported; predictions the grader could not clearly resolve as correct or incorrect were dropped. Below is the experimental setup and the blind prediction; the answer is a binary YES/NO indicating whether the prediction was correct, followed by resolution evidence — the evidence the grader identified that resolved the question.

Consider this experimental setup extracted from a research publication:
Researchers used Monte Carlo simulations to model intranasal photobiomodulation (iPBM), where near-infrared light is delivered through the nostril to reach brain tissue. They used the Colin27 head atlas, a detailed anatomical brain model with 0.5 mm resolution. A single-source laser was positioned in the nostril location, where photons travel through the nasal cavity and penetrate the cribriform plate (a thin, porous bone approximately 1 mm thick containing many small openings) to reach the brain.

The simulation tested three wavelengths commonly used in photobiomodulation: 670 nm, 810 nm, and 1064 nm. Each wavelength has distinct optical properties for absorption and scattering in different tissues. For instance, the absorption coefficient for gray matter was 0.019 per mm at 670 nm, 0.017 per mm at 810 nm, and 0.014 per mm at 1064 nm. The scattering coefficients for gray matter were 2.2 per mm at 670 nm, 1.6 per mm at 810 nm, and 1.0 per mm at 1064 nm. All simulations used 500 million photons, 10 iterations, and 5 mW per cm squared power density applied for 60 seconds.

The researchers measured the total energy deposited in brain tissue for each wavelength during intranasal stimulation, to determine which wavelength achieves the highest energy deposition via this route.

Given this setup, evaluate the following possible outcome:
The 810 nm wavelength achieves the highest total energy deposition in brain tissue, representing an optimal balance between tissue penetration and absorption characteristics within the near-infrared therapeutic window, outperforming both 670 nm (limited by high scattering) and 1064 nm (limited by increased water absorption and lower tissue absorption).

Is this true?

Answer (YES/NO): NO